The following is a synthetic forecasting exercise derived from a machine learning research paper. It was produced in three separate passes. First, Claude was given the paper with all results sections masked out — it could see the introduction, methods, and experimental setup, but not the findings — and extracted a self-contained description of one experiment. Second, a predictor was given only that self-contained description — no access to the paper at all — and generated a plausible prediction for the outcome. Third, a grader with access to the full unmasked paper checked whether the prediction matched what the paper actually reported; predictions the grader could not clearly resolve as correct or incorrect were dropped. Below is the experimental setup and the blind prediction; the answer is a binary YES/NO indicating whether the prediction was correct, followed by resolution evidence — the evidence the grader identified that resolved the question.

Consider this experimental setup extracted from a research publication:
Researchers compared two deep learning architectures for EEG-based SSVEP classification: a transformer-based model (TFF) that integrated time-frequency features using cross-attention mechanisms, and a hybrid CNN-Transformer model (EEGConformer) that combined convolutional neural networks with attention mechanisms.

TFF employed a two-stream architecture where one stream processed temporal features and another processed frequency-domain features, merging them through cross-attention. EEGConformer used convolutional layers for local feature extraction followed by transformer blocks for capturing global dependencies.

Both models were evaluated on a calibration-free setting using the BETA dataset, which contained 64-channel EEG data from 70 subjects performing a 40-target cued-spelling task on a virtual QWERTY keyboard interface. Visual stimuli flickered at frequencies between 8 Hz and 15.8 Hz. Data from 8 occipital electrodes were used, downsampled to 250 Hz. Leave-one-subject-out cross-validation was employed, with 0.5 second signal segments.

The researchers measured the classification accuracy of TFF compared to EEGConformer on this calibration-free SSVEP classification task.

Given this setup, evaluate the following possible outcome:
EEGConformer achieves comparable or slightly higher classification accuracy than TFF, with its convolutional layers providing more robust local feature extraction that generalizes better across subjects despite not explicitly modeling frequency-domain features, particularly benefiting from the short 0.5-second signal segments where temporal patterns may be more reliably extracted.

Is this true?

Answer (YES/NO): NO